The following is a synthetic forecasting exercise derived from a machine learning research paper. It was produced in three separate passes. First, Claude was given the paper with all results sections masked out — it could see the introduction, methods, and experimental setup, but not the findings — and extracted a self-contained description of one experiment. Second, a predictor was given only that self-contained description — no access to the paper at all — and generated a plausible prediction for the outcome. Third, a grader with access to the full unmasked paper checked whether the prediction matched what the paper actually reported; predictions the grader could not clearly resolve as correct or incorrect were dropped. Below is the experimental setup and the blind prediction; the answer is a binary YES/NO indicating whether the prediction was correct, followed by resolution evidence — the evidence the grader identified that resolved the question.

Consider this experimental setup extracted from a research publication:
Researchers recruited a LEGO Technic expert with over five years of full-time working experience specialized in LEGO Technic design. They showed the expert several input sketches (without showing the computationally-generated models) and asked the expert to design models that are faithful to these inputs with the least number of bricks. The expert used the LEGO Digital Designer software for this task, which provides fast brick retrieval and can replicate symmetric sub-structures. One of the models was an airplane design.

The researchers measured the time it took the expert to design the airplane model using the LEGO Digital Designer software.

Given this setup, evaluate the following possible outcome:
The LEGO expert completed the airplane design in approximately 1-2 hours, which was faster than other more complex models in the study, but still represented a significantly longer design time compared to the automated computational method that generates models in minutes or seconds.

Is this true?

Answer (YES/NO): NO